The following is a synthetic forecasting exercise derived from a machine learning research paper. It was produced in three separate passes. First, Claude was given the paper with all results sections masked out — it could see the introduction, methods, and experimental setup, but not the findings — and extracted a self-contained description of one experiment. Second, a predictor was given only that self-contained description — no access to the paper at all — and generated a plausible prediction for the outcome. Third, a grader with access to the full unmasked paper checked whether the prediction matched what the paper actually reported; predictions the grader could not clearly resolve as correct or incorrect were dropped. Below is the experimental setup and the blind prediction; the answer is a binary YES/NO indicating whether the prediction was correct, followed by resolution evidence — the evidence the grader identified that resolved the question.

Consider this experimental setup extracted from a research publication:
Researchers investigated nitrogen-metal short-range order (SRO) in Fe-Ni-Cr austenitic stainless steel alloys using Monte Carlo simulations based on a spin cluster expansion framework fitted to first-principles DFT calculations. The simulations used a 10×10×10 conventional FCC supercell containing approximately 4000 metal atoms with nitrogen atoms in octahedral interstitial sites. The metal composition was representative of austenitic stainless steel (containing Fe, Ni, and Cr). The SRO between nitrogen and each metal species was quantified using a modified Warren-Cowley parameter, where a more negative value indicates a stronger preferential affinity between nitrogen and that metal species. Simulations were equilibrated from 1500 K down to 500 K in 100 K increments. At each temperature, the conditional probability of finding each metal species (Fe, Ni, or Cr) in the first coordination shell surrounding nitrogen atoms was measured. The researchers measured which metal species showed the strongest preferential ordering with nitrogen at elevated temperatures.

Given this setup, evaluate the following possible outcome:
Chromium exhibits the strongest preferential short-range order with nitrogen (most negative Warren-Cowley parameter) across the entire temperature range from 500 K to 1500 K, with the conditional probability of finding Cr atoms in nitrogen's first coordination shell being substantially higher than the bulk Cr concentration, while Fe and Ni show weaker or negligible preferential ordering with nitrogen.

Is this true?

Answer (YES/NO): NO